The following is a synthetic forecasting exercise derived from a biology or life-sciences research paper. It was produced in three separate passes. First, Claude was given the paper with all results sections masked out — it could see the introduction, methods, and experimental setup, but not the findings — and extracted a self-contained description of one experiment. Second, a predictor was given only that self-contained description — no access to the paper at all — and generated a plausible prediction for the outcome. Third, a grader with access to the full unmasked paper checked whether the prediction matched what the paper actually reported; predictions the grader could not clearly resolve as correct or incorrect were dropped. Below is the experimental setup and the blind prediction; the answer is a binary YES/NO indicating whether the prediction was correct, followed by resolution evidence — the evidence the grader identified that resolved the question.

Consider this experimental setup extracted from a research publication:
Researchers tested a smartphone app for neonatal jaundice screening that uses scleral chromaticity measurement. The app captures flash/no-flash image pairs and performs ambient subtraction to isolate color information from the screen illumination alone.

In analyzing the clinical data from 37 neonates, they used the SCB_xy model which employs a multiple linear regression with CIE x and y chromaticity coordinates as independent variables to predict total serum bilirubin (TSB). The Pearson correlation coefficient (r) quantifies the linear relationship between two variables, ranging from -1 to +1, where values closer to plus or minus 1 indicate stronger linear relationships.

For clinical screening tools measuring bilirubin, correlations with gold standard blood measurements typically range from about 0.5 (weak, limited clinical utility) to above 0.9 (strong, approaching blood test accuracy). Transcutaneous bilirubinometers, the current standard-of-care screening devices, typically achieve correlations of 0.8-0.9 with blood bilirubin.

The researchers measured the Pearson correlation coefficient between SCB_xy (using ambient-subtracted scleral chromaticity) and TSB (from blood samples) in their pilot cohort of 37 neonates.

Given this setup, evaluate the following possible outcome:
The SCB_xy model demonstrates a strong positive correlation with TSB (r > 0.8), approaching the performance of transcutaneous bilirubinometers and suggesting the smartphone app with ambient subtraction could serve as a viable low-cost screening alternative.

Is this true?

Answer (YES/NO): NO